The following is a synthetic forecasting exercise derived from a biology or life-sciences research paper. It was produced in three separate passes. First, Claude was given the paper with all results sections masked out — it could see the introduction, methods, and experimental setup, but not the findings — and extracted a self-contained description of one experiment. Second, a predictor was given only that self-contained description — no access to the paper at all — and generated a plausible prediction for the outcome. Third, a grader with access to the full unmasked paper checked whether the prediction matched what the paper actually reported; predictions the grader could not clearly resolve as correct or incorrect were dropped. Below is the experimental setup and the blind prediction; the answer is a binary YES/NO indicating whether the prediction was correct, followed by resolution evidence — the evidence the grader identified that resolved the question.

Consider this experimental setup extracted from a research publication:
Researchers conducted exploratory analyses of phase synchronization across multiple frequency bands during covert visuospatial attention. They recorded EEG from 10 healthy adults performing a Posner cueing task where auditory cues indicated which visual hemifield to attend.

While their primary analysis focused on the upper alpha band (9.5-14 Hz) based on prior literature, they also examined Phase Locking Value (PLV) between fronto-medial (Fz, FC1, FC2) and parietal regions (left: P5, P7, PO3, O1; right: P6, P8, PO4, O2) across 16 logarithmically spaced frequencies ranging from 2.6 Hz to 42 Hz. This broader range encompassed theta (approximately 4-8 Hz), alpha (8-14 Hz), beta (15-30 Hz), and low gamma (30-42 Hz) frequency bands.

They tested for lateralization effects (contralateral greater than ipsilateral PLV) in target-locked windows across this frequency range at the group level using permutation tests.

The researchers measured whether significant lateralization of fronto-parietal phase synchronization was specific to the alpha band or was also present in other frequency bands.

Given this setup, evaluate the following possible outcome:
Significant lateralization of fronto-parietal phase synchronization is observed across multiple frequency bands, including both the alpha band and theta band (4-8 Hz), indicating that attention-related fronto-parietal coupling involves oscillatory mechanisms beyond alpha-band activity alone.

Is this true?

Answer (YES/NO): NO